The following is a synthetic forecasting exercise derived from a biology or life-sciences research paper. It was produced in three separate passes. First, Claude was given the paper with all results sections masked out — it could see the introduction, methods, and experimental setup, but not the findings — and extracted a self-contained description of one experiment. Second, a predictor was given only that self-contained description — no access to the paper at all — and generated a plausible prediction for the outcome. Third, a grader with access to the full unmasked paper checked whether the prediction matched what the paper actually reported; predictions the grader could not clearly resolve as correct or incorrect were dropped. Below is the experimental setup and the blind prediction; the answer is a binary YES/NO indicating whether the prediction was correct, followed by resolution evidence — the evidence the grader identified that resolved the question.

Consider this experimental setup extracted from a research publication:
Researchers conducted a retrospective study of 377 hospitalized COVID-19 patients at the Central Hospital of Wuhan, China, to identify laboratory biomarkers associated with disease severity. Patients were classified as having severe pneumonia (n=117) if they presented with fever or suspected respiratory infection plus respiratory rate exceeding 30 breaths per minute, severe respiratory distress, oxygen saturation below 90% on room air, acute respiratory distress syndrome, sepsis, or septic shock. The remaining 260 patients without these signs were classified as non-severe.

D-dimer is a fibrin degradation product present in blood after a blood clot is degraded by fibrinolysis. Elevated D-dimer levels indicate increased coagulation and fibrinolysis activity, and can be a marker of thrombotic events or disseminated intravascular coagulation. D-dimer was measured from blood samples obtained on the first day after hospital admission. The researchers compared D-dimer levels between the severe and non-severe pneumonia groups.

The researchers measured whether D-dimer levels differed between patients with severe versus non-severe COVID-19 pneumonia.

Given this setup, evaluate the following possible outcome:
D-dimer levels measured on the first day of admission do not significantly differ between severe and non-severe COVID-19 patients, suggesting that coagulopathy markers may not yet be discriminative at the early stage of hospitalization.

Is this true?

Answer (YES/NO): NO